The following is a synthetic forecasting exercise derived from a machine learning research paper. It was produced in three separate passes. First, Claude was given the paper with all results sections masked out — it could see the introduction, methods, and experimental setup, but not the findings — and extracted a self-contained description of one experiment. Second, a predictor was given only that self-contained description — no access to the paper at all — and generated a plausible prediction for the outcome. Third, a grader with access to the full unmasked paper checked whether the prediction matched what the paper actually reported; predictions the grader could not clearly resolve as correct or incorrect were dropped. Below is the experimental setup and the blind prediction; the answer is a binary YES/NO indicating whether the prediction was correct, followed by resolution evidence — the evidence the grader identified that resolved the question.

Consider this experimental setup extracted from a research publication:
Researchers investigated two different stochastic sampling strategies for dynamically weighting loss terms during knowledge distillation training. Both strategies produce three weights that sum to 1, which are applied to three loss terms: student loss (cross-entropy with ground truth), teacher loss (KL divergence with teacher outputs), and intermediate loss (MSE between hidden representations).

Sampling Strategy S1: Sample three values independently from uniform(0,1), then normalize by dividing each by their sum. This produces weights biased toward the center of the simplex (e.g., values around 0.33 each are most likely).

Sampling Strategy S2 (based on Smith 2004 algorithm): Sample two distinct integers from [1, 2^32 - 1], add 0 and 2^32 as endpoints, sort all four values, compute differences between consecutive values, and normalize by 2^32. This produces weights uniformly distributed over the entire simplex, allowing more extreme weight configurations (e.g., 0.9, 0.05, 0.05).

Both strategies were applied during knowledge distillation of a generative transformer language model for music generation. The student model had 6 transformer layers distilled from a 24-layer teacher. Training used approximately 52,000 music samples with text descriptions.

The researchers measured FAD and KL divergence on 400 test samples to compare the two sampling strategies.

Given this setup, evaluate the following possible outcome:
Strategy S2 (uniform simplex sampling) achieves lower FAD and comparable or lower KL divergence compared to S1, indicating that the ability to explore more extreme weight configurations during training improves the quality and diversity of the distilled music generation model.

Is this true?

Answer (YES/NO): NO